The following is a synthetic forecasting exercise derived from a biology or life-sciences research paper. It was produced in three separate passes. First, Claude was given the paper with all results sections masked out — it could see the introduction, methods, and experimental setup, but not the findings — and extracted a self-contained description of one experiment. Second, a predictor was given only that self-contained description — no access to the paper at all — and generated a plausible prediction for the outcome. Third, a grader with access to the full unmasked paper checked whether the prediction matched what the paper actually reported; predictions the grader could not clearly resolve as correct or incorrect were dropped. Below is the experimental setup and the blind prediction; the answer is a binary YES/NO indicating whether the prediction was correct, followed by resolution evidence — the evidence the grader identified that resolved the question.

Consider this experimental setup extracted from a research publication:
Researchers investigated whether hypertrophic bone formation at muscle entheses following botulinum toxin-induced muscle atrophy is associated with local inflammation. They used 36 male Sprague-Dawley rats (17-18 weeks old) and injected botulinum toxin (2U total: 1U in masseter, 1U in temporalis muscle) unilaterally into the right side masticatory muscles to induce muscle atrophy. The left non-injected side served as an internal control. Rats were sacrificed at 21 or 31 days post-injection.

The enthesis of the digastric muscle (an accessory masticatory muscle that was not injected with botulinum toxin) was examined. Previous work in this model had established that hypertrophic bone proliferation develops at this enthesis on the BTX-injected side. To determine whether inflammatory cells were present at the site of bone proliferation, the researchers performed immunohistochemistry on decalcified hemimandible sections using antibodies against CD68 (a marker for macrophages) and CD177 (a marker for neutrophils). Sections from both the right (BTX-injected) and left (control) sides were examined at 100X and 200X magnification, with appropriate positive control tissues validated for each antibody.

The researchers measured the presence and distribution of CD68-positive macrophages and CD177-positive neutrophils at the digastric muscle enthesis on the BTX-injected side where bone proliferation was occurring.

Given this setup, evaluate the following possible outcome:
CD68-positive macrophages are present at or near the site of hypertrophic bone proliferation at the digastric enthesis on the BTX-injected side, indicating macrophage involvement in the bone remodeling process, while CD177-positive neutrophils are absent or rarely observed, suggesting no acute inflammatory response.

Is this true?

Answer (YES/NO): NO